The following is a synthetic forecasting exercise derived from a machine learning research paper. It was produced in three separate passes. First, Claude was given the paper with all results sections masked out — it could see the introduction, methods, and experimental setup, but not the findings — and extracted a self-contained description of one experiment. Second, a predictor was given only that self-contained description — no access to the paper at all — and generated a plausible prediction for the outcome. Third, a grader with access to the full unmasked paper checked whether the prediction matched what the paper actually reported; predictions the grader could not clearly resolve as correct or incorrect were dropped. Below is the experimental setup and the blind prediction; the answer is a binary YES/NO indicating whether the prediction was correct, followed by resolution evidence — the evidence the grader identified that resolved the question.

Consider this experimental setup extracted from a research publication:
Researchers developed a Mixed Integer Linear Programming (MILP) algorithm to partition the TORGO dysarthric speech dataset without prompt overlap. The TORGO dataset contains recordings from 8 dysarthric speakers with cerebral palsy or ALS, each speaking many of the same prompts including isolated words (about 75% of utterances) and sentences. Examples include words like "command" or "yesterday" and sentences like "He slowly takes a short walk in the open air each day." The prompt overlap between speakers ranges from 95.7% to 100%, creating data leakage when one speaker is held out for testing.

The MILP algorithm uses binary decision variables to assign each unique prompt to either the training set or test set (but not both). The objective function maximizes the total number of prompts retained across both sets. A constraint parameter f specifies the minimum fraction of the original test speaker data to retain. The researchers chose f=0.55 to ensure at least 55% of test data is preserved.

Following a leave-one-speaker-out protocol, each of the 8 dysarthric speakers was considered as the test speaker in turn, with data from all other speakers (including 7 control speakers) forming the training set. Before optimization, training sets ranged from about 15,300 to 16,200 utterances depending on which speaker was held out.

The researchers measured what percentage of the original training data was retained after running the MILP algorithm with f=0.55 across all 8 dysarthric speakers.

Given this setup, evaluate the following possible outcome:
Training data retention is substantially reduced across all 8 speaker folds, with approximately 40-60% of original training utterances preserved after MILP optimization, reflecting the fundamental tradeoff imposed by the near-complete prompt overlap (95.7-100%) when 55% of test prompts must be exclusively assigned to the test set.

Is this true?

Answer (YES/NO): NO